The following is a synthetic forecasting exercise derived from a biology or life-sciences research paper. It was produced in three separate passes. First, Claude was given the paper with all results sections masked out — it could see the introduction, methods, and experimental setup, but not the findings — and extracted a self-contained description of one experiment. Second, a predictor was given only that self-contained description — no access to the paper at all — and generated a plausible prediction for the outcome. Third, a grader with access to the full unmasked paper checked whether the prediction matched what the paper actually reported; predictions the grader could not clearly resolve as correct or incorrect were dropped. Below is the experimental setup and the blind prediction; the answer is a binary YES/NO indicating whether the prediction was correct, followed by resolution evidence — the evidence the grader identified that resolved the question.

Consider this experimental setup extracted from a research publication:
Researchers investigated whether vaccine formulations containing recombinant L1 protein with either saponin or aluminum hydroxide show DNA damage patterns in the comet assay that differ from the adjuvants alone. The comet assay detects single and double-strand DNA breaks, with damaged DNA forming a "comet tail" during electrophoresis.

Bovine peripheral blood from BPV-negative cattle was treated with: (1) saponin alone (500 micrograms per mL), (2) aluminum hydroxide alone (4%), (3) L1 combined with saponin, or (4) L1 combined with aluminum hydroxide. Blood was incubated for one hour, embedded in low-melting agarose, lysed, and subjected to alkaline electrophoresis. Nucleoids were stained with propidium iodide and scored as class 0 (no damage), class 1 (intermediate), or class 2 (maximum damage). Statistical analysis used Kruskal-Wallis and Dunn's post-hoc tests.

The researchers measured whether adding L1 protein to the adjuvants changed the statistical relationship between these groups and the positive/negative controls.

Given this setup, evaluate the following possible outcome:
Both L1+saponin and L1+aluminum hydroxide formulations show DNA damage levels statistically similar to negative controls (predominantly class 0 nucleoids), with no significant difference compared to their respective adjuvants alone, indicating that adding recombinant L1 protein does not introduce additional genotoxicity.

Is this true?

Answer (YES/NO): NO